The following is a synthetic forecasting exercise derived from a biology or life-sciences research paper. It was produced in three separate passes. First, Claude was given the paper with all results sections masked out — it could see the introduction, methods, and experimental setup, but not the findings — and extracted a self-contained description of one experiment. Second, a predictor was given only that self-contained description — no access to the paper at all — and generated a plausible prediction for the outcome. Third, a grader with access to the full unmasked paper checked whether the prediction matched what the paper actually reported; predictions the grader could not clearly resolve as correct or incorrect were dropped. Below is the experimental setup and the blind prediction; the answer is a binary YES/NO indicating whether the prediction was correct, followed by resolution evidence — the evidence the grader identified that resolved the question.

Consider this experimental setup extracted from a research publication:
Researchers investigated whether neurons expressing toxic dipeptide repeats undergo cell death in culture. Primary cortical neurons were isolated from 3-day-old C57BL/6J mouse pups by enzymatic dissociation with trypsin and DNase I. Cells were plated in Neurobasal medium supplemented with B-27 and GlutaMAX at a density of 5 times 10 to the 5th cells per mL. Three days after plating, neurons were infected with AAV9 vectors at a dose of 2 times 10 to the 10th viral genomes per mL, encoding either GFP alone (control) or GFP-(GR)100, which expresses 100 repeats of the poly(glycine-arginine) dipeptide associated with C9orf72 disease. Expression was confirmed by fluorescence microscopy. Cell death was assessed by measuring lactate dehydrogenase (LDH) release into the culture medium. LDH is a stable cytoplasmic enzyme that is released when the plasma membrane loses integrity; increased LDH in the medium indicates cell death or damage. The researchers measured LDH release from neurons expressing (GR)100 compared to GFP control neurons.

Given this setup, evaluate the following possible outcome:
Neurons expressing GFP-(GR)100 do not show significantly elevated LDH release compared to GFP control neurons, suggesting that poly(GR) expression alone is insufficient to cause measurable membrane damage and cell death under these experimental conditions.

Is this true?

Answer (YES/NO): NO